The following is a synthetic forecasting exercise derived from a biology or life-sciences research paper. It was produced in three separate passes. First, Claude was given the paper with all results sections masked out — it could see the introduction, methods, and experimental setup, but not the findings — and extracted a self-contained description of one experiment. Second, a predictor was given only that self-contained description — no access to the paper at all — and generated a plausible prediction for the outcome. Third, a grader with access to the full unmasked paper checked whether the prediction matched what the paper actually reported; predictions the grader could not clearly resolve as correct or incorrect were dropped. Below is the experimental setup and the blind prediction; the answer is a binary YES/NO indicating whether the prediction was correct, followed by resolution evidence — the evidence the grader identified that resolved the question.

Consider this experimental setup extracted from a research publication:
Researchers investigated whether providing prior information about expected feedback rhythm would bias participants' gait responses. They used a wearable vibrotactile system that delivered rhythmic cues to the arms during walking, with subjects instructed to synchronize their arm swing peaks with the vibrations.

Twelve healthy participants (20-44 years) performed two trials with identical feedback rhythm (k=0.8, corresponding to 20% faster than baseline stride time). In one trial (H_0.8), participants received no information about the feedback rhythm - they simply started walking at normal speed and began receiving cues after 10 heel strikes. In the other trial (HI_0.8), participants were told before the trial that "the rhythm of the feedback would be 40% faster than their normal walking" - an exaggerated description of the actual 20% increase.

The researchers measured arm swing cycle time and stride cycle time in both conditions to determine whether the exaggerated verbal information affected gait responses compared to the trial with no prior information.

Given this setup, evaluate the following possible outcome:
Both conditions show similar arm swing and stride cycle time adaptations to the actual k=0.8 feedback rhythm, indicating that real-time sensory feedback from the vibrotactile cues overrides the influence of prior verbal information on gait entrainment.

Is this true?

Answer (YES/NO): YES